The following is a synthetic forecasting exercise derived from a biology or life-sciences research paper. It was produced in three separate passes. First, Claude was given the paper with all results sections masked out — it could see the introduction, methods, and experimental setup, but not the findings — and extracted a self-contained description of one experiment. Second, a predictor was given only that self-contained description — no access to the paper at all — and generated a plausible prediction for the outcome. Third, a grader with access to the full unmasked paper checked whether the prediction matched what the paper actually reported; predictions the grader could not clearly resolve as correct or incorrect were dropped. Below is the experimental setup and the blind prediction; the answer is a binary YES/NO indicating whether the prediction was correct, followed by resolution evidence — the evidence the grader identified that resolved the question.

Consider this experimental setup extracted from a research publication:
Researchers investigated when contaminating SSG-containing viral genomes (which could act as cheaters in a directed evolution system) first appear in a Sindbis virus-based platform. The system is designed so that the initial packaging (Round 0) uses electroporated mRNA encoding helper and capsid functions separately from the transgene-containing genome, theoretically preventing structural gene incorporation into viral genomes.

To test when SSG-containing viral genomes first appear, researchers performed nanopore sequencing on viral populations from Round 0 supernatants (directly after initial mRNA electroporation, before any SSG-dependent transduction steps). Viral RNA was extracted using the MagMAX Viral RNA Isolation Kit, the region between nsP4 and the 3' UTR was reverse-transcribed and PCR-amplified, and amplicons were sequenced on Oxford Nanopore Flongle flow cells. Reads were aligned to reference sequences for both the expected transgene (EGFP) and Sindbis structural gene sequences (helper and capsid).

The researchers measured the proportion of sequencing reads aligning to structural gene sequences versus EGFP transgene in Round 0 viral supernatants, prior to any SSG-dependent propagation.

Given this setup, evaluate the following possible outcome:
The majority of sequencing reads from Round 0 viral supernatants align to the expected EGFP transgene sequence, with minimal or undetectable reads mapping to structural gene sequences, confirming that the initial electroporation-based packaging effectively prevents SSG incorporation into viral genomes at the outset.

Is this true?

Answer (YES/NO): NO